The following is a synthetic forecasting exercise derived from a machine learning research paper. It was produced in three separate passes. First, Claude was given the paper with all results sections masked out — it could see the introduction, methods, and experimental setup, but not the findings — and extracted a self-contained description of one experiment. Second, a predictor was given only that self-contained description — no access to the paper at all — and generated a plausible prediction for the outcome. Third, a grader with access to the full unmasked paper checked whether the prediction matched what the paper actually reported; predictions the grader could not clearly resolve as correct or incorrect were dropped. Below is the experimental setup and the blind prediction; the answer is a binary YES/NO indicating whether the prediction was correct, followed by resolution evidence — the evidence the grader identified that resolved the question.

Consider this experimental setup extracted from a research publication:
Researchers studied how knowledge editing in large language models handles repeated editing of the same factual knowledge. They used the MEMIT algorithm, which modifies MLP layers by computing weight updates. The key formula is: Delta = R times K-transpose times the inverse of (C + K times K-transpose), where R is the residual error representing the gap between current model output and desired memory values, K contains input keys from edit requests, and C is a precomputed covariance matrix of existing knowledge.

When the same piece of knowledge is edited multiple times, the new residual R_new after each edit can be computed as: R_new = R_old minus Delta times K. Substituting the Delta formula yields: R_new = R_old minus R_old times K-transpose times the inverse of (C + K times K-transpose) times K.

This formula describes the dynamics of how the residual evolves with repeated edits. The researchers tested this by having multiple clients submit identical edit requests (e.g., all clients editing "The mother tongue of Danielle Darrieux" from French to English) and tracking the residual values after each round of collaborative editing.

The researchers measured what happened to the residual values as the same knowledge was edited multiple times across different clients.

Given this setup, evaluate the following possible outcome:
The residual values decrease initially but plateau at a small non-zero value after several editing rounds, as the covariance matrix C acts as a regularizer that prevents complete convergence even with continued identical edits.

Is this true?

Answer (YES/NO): NO